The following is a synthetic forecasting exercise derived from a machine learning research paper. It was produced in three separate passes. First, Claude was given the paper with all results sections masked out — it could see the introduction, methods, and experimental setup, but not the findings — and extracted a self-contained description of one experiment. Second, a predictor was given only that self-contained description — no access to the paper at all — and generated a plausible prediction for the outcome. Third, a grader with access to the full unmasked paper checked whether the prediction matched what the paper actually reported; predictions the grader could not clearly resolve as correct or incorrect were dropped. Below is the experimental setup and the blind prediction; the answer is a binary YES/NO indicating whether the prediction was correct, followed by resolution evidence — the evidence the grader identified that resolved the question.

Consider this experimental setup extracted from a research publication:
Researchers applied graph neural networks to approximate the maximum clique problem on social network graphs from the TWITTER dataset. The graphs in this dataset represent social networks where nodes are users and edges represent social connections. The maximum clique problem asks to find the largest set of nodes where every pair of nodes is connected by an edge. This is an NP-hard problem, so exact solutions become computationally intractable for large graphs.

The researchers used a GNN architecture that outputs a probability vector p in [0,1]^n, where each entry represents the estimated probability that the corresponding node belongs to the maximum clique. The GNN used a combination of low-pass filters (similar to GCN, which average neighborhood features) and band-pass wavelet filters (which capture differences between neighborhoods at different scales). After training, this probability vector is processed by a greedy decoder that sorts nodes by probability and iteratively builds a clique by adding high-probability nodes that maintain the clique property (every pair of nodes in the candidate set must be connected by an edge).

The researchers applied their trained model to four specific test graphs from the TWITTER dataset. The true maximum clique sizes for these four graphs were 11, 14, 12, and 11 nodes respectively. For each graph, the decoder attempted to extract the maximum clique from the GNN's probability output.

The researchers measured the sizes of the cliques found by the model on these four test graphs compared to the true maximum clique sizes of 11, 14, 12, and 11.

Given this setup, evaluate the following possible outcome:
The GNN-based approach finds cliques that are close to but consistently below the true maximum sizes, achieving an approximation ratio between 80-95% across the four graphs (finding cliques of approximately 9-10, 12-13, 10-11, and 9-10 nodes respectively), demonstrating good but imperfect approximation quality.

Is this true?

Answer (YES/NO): NO